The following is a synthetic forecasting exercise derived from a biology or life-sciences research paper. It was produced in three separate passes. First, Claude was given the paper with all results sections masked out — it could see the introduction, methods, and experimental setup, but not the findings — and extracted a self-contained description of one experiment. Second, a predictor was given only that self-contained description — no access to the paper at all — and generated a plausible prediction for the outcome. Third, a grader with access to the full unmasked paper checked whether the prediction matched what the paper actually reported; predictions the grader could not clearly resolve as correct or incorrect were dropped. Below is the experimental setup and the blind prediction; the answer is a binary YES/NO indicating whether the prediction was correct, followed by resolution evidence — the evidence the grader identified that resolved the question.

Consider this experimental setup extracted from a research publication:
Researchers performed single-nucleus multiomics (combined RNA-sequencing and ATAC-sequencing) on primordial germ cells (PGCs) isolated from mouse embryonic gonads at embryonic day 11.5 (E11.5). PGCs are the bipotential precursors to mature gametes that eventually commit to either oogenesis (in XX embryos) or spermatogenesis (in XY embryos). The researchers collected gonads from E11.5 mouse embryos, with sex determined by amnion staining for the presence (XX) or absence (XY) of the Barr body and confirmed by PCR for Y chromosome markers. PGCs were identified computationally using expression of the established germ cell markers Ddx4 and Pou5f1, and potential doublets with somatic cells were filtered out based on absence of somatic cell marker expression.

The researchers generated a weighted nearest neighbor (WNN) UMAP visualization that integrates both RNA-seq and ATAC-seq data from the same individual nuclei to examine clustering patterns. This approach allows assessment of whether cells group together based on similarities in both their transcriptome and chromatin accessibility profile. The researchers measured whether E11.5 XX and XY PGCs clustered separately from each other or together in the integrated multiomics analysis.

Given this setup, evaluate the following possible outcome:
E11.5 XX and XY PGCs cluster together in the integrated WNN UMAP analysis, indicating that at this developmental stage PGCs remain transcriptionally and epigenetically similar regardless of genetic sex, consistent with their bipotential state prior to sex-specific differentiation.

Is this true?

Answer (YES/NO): YES